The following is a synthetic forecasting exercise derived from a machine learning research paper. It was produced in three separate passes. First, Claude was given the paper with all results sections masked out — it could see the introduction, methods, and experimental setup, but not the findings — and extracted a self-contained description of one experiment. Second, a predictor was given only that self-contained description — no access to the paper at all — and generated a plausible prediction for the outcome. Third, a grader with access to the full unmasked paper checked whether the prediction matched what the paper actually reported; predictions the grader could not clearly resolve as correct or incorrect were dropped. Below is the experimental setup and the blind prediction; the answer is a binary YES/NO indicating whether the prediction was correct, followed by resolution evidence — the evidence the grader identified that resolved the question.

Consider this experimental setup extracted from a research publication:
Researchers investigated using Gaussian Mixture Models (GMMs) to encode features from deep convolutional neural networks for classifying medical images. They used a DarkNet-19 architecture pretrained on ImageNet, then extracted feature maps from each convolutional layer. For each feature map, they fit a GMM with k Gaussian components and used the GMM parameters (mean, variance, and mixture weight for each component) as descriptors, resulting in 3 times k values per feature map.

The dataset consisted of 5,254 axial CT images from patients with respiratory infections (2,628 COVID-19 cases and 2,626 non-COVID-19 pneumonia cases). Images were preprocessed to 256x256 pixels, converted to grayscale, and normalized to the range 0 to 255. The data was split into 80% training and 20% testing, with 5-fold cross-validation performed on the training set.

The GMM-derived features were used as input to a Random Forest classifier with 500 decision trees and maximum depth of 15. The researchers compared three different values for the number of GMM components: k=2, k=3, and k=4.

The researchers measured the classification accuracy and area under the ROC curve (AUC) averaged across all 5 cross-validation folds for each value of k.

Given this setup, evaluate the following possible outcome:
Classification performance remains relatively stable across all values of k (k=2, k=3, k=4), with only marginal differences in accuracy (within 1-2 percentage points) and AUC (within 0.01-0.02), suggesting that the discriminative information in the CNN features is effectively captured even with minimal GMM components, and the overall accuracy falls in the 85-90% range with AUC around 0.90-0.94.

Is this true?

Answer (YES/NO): NO